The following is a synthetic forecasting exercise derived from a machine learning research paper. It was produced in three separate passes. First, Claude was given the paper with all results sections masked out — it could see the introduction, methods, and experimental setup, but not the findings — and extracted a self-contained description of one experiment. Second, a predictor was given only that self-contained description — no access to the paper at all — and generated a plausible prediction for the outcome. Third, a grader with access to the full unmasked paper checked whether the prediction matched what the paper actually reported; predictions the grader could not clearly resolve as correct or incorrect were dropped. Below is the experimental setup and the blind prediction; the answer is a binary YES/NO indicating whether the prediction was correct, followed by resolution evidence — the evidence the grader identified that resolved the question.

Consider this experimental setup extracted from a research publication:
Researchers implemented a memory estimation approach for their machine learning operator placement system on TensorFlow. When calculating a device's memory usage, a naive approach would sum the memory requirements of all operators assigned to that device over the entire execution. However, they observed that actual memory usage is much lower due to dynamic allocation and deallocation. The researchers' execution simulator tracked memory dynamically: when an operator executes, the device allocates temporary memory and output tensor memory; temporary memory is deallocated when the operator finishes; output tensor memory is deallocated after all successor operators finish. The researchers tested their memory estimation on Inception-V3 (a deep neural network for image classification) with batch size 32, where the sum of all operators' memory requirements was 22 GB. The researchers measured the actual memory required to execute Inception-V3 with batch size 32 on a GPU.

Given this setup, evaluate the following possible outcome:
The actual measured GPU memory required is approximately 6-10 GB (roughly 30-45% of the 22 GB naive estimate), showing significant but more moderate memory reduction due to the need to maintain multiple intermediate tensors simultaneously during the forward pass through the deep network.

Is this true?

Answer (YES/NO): NO